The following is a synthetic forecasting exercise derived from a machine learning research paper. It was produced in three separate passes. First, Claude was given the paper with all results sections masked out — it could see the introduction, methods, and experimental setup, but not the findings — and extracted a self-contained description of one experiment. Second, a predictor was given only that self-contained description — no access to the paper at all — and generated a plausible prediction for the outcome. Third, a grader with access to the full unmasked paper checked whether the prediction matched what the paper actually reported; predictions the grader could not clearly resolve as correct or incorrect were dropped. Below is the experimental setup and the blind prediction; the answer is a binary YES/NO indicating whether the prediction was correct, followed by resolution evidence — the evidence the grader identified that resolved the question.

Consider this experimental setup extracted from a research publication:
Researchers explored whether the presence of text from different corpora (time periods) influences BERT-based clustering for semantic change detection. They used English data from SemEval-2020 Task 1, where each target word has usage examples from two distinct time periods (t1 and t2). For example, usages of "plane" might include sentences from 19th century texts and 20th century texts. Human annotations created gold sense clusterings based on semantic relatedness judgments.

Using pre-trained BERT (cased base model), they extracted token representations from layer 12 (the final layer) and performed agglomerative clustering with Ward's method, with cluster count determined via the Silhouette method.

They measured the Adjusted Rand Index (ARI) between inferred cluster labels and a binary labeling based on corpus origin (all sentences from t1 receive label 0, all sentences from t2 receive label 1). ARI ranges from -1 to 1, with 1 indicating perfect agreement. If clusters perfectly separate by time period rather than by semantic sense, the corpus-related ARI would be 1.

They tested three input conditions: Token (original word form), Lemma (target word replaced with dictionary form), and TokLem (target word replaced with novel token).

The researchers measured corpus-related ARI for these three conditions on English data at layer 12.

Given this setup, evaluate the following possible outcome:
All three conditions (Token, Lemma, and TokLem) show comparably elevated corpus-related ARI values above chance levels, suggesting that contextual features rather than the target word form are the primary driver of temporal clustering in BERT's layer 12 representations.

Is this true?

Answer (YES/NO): NO